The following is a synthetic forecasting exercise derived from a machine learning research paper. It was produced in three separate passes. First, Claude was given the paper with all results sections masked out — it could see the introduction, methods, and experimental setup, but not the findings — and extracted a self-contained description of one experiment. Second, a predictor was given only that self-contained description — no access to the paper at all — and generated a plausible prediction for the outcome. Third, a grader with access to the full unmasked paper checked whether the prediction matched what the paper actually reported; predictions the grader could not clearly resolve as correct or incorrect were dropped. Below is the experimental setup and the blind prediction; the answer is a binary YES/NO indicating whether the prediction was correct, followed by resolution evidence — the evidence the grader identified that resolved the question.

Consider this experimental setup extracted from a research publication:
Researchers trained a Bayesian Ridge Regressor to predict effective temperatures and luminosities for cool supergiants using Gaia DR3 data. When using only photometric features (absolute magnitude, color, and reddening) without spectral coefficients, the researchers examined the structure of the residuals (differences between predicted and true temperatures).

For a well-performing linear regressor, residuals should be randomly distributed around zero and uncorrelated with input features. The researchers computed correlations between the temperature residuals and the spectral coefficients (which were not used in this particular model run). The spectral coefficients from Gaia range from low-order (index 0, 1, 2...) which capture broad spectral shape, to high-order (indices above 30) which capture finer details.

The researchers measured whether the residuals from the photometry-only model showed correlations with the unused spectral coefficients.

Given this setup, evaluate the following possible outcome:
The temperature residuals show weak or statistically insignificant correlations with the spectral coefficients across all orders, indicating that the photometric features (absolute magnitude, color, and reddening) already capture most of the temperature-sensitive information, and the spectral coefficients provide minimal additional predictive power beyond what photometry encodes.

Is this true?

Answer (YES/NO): NO